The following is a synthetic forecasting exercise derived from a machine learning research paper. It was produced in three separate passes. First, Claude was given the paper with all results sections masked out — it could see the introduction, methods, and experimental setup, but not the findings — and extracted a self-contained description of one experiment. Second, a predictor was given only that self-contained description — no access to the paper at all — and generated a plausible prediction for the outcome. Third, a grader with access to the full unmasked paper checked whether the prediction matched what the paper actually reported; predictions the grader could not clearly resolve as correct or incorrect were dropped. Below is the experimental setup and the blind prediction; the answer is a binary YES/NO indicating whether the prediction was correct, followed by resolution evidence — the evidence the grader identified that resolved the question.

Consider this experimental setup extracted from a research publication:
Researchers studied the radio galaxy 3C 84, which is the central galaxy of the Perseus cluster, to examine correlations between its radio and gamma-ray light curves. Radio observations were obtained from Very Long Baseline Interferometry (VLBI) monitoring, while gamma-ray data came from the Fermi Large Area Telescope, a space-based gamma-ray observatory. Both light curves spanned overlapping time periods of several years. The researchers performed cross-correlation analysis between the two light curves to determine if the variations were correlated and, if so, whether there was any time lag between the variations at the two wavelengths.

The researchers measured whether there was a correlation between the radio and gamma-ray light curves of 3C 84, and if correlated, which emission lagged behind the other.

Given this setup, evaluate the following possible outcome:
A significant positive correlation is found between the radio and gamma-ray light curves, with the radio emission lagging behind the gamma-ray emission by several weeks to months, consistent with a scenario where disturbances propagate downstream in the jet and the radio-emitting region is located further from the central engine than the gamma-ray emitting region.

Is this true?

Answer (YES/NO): NO